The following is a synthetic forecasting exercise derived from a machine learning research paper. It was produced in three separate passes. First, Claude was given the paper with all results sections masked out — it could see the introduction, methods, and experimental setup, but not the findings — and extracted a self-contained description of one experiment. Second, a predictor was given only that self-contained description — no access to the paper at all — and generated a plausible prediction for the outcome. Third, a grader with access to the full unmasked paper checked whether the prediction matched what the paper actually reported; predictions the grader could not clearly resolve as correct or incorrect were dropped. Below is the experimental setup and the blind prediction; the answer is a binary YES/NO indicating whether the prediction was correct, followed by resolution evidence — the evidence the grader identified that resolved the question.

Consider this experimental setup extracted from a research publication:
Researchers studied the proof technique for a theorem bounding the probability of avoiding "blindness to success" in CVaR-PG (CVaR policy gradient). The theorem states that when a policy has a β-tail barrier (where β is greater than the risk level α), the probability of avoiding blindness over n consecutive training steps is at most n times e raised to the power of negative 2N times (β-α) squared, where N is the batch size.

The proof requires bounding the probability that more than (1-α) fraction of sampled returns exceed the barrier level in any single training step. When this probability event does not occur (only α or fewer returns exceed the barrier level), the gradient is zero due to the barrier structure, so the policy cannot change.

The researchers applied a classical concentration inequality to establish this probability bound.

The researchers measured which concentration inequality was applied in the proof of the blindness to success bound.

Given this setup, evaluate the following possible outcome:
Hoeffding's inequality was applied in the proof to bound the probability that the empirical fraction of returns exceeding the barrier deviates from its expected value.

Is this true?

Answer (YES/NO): YES